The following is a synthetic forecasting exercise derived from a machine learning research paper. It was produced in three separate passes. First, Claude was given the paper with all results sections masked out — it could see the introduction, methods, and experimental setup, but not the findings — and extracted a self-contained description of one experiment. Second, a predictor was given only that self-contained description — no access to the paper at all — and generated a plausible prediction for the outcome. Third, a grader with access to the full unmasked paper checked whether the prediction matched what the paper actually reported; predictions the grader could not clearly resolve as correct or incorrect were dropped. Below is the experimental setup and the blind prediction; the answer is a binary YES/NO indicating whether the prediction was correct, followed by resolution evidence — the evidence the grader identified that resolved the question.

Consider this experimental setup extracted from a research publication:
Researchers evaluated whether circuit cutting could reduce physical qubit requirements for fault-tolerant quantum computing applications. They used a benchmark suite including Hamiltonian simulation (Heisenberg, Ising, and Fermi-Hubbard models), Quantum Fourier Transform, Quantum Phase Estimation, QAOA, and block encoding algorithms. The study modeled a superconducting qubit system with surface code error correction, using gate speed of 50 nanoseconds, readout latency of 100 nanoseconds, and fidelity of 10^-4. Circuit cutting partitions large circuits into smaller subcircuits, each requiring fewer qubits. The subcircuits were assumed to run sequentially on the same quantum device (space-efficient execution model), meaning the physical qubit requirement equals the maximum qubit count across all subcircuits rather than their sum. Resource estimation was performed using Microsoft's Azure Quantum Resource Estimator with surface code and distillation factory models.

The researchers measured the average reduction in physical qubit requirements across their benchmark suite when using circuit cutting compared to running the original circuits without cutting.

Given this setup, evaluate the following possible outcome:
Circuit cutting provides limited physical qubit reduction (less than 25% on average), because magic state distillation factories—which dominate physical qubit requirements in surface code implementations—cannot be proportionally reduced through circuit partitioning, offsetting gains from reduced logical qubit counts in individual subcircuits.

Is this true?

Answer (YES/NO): NO